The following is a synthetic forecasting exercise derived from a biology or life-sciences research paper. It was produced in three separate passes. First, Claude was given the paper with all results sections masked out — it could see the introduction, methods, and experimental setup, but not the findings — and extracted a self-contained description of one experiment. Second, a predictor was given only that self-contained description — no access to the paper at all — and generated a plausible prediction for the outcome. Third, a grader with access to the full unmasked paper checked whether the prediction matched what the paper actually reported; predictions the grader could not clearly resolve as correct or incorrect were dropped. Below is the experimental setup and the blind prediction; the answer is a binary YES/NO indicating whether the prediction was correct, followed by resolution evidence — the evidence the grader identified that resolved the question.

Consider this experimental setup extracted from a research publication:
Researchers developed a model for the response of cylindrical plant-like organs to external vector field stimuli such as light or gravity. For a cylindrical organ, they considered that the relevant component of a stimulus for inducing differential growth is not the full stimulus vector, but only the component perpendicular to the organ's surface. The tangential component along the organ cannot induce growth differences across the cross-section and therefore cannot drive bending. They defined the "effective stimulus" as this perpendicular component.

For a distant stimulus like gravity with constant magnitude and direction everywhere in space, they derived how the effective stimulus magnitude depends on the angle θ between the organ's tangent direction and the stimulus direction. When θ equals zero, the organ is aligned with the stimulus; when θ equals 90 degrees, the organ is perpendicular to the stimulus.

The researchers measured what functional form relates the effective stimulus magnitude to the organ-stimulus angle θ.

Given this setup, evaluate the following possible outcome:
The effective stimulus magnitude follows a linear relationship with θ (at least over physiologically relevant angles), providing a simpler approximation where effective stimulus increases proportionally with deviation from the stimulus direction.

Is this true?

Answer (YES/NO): NO